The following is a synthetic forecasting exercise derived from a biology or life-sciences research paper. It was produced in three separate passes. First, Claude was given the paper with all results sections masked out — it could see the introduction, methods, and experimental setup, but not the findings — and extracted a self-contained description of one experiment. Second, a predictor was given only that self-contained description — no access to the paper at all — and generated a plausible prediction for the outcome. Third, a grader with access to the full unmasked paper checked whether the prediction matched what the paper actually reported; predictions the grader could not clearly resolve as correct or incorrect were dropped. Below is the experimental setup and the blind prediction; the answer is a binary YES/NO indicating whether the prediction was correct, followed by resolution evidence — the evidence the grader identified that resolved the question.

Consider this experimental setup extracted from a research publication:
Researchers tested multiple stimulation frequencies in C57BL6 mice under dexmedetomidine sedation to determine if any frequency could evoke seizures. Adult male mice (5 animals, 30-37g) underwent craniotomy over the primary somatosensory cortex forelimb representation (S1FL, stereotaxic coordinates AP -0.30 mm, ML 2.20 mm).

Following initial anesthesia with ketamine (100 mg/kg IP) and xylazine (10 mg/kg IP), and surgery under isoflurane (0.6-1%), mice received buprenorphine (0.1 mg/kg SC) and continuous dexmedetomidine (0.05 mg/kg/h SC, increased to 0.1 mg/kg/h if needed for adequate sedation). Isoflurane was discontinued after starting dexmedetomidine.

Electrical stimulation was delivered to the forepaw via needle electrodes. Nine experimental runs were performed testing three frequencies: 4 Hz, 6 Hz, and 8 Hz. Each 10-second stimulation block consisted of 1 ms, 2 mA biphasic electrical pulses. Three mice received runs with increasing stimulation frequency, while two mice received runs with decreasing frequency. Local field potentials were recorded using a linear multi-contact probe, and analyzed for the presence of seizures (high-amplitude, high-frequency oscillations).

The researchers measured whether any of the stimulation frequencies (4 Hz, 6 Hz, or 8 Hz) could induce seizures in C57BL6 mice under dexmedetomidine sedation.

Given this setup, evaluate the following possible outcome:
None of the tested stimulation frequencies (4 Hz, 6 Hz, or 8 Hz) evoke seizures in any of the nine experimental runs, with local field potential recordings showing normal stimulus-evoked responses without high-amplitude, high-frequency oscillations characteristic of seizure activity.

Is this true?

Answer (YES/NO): YES